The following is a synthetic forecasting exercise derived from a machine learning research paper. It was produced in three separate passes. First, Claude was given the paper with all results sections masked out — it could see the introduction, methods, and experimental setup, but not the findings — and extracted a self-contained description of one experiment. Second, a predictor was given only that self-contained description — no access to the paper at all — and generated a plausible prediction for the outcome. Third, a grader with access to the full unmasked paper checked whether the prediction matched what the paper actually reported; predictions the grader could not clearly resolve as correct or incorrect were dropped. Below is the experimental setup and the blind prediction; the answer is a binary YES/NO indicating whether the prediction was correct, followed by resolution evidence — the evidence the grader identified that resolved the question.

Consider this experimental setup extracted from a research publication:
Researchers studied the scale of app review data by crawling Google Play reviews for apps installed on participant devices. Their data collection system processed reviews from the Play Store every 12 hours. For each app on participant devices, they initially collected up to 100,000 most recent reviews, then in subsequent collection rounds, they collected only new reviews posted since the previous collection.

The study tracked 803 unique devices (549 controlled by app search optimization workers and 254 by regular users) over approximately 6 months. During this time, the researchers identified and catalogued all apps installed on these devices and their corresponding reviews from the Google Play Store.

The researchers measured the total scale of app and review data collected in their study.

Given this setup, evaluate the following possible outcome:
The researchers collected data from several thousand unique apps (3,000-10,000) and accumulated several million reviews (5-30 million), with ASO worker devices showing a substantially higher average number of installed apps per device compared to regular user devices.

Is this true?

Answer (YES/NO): NO